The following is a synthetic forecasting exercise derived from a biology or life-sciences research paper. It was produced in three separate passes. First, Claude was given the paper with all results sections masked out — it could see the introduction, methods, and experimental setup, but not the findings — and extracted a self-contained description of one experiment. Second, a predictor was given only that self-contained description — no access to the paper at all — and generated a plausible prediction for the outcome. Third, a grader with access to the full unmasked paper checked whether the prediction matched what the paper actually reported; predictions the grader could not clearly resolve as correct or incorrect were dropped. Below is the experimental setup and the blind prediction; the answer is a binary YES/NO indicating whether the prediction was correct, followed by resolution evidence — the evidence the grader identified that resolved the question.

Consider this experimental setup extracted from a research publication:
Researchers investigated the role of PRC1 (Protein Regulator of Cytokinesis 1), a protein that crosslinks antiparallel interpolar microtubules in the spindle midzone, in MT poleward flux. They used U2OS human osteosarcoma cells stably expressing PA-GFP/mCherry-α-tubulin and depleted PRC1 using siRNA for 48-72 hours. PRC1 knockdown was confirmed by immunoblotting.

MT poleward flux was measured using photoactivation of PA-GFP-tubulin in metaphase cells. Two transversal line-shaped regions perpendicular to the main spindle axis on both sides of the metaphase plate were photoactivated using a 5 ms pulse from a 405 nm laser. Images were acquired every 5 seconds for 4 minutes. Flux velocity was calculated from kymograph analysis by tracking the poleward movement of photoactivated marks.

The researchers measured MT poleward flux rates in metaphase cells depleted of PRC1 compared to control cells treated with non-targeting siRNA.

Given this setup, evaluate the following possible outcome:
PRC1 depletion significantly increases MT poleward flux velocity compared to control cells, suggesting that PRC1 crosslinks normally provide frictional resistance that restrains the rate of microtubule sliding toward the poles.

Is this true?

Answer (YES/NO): NO